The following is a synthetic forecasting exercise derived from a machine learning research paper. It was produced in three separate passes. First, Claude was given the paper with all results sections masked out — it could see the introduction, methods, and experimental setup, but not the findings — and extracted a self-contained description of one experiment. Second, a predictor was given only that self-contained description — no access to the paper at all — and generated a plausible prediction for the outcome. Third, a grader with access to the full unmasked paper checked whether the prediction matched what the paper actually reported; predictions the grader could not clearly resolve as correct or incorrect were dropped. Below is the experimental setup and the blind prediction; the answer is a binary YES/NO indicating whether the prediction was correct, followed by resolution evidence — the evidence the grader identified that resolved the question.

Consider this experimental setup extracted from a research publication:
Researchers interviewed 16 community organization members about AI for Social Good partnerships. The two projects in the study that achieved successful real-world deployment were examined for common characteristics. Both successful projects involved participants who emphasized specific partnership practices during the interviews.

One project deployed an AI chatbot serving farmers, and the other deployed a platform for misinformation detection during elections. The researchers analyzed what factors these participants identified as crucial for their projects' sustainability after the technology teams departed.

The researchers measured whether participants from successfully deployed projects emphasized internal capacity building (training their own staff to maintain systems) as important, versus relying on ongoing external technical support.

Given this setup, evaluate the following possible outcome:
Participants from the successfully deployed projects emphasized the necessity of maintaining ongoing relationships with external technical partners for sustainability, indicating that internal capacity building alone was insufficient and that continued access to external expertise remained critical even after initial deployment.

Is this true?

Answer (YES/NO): NO